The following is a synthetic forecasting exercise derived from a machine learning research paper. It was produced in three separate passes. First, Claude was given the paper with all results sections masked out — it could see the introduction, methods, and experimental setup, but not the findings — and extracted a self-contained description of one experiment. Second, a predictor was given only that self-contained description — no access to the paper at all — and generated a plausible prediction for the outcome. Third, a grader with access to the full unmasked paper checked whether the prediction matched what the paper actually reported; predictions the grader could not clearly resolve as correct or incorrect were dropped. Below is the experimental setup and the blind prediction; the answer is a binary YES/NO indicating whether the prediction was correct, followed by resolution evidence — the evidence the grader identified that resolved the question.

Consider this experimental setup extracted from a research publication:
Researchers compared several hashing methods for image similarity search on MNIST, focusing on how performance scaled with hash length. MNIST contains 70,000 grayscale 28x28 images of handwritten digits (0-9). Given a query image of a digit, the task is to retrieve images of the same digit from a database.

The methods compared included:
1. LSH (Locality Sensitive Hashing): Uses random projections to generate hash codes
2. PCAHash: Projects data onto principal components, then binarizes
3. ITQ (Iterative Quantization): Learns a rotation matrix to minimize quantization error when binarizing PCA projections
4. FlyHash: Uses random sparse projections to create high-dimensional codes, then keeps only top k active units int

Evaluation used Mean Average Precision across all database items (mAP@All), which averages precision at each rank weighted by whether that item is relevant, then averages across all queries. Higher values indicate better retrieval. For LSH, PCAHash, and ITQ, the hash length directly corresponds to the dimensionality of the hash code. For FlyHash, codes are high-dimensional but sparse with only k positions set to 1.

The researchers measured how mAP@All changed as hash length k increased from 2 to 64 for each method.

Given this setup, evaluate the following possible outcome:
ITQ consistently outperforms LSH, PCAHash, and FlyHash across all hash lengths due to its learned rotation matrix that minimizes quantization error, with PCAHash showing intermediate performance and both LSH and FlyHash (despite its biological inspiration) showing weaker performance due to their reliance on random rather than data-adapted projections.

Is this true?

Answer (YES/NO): NO